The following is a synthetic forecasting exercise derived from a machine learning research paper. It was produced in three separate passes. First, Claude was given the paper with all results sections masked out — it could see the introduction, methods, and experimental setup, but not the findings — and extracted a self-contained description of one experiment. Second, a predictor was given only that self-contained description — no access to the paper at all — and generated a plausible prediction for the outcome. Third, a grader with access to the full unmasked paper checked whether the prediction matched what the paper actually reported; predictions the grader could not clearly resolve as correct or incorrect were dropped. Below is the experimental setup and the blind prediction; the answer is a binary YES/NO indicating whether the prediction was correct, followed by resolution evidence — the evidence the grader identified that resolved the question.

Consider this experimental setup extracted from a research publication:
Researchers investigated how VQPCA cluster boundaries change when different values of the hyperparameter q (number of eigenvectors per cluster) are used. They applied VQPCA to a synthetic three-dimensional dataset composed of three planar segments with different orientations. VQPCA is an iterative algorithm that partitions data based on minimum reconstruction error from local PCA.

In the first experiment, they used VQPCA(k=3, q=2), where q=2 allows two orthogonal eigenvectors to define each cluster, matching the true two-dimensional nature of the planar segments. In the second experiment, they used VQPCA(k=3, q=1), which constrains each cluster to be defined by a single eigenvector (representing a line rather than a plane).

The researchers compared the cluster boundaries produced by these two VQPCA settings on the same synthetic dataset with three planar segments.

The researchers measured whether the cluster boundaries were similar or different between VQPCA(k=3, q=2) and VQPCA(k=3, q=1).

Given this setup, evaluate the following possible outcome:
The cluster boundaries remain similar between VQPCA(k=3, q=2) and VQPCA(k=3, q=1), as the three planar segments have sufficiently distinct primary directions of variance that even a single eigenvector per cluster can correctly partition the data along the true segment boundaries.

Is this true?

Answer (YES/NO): NO